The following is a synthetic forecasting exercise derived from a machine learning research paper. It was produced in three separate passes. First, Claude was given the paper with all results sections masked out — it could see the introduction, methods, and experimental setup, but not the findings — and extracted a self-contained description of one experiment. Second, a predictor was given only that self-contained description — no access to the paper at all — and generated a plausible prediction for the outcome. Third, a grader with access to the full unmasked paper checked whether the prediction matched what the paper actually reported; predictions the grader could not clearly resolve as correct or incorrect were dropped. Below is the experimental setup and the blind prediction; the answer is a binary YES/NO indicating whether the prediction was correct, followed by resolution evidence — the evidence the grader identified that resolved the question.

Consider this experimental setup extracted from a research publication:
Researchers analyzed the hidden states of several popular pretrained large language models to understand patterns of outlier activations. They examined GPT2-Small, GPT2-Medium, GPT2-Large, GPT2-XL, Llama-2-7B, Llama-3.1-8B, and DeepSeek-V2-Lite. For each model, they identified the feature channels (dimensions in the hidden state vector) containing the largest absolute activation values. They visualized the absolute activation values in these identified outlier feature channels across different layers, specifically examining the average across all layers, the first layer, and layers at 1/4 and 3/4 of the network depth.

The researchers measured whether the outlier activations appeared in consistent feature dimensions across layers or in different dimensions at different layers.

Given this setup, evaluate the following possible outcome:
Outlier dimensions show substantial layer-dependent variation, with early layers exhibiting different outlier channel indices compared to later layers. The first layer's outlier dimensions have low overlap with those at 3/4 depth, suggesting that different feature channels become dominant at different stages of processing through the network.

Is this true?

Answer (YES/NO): NO